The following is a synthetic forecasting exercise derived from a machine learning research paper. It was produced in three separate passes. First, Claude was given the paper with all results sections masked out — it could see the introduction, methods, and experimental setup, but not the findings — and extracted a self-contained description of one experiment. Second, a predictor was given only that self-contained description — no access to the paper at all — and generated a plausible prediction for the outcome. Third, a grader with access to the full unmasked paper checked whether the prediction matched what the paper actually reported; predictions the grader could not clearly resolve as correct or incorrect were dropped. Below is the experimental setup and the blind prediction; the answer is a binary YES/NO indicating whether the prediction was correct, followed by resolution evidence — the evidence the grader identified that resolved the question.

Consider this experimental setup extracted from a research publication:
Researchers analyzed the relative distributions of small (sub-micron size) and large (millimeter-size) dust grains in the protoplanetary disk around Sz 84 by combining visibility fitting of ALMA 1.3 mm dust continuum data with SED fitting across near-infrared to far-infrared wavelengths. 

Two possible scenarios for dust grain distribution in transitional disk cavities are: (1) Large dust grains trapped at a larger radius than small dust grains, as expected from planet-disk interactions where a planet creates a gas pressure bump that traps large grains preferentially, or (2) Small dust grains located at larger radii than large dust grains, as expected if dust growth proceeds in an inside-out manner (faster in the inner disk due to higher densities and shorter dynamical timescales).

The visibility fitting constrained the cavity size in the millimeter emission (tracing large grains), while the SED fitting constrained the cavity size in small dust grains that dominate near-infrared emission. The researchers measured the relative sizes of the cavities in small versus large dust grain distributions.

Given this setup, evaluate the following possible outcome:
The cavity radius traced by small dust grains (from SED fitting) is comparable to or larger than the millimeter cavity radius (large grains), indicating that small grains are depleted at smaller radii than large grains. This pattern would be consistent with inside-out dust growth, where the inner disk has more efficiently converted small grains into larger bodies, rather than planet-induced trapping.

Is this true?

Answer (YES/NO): YES